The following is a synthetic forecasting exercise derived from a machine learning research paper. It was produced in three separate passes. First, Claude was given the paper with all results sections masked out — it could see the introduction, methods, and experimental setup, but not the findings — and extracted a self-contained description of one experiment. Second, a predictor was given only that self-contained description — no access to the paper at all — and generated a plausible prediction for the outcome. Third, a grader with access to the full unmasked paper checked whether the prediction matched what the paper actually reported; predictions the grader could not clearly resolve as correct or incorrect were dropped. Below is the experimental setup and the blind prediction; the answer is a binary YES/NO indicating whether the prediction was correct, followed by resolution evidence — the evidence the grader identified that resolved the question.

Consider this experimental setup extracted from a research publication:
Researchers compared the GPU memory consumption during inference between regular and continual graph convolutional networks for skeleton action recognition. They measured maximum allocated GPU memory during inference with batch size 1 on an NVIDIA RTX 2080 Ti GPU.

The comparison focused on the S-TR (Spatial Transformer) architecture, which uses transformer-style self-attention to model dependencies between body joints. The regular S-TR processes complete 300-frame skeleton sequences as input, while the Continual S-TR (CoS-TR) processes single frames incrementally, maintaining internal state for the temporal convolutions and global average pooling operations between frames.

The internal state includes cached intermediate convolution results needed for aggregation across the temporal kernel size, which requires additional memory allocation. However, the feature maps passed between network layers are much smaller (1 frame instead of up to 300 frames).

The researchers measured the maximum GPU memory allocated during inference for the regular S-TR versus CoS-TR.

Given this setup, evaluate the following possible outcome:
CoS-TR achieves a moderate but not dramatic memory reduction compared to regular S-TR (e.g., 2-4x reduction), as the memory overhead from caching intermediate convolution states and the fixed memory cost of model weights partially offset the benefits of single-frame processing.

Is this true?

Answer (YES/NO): YES